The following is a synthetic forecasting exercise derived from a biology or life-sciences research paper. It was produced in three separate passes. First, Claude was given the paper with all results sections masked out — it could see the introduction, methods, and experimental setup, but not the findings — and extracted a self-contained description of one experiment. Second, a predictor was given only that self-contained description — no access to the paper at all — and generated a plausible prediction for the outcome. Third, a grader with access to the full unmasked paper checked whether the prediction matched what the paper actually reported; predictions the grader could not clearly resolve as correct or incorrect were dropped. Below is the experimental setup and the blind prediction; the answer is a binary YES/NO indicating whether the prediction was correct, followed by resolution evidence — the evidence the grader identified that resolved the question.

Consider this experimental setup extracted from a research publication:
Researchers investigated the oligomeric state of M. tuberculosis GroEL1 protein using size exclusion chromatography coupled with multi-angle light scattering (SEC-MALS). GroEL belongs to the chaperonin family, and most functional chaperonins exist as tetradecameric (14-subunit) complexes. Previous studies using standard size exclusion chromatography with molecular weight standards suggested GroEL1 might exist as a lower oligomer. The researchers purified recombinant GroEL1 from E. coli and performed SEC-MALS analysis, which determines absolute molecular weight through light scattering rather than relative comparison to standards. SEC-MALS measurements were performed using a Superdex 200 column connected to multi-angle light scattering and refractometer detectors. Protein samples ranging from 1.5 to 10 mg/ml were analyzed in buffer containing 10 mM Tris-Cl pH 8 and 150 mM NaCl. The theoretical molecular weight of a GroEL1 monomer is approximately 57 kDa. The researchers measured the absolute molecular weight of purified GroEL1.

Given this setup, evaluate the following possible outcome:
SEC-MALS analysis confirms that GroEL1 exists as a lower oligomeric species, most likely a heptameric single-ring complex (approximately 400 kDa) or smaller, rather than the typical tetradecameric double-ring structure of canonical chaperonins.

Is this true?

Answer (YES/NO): NO